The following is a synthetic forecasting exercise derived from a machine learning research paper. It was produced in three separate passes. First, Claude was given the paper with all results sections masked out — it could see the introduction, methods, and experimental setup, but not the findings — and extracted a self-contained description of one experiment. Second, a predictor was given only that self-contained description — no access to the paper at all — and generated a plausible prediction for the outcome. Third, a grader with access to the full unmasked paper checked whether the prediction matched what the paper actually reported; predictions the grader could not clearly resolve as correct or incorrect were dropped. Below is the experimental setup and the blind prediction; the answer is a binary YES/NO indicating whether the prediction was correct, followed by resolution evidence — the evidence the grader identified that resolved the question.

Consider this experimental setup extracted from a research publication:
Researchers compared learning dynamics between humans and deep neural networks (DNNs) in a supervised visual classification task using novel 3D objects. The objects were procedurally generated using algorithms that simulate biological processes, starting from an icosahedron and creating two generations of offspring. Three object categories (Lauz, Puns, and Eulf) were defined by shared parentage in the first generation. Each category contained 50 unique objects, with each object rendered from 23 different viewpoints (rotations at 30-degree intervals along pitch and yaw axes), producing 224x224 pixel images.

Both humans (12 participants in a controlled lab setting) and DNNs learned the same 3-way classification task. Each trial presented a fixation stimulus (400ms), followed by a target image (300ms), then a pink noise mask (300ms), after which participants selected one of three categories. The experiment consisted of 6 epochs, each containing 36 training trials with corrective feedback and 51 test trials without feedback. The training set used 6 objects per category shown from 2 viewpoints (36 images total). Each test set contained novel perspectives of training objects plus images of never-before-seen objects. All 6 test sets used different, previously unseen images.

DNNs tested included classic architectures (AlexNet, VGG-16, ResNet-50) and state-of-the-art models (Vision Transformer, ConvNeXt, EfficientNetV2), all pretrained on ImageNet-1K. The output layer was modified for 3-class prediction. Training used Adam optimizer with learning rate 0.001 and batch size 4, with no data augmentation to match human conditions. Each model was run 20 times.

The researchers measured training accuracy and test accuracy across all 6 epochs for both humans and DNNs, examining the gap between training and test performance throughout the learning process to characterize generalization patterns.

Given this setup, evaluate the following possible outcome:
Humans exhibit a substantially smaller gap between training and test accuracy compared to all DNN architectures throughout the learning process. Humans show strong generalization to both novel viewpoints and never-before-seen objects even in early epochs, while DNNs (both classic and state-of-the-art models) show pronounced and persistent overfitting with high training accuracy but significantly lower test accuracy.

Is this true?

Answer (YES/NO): NO